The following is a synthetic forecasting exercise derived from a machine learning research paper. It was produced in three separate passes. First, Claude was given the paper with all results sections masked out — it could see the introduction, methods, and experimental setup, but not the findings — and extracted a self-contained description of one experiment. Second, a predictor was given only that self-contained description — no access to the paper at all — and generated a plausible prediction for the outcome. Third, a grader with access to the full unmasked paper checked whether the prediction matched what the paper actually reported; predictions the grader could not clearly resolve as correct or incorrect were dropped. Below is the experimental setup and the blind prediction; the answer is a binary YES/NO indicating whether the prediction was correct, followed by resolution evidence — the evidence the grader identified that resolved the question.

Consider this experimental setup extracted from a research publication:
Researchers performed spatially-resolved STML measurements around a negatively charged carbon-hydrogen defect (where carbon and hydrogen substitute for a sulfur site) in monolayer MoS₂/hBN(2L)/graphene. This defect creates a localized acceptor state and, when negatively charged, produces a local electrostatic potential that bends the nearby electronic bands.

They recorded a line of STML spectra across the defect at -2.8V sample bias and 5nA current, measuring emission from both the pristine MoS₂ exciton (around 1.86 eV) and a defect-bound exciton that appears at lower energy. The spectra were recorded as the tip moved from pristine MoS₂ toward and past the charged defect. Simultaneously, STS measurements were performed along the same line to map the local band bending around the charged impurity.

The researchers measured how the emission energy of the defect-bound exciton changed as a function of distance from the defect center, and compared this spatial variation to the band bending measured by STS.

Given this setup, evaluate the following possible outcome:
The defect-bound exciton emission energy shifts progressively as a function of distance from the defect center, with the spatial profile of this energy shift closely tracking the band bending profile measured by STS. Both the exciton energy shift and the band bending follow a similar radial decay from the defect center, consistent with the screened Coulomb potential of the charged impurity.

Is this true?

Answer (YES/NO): YES